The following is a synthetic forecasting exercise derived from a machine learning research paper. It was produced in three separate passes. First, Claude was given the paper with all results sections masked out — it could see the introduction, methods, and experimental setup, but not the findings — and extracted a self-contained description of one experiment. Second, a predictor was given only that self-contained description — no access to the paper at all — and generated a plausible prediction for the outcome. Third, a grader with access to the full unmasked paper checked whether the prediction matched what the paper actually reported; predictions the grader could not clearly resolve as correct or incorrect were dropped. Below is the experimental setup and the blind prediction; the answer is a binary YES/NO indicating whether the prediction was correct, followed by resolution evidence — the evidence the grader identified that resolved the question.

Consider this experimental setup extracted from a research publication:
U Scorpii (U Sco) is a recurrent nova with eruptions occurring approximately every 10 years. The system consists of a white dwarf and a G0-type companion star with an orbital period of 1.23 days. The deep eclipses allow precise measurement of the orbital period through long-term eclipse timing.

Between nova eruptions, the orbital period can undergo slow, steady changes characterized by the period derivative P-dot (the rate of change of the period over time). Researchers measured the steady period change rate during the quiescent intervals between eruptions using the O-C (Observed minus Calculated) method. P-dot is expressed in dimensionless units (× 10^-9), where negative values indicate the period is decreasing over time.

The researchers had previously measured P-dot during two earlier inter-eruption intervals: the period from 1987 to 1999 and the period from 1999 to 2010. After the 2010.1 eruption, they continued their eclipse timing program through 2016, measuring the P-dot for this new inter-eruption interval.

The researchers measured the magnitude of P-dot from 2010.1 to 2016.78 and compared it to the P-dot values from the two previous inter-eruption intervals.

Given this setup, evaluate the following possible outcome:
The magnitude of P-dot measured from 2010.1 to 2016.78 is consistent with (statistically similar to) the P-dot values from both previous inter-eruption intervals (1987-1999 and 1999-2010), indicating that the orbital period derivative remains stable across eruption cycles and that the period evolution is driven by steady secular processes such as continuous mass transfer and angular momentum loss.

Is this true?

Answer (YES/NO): NO